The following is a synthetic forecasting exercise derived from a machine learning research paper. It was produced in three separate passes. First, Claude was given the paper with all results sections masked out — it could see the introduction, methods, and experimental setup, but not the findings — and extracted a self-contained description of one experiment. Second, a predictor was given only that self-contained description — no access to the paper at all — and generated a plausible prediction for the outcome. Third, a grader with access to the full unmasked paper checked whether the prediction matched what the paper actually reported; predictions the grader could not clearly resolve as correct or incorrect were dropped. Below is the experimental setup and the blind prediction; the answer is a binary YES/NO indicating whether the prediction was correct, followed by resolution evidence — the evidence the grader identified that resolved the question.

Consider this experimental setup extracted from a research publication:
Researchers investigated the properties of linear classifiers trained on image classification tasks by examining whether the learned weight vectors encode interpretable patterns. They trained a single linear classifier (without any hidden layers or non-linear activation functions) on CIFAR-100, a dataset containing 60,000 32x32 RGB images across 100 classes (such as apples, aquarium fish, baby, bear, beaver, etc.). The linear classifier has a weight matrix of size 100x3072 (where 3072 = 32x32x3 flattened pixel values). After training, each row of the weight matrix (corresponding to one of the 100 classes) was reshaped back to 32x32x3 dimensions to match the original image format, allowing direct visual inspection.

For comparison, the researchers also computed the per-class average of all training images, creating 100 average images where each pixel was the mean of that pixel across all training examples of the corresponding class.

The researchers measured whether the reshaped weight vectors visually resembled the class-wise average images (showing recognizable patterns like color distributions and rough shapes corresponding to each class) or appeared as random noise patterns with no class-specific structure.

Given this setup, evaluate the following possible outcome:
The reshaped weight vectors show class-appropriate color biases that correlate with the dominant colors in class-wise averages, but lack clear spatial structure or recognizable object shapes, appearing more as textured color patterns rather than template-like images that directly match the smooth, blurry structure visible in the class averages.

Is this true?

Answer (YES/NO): NO